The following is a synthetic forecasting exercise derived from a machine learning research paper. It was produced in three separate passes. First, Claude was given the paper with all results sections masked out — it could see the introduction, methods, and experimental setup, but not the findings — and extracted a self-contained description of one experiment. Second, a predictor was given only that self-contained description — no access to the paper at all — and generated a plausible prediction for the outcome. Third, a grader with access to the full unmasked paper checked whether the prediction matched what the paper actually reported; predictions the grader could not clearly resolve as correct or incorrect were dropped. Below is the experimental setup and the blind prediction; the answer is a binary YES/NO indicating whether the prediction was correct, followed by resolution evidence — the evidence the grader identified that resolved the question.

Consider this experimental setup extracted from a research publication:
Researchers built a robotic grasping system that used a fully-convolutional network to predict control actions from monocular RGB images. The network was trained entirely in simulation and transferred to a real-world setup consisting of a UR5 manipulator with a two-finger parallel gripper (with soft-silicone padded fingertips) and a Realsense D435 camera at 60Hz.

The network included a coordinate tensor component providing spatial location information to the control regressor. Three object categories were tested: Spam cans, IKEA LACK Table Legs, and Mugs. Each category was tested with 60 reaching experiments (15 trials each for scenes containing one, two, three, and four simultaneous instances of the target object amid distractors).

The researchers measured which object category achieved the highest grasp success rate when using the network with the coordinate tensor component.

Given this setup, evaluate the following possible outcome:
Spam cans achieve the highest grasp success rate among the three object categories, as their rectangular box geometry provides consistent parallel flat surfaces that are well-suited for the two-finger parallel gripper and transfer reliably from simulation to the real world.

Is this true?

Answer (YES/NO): NO